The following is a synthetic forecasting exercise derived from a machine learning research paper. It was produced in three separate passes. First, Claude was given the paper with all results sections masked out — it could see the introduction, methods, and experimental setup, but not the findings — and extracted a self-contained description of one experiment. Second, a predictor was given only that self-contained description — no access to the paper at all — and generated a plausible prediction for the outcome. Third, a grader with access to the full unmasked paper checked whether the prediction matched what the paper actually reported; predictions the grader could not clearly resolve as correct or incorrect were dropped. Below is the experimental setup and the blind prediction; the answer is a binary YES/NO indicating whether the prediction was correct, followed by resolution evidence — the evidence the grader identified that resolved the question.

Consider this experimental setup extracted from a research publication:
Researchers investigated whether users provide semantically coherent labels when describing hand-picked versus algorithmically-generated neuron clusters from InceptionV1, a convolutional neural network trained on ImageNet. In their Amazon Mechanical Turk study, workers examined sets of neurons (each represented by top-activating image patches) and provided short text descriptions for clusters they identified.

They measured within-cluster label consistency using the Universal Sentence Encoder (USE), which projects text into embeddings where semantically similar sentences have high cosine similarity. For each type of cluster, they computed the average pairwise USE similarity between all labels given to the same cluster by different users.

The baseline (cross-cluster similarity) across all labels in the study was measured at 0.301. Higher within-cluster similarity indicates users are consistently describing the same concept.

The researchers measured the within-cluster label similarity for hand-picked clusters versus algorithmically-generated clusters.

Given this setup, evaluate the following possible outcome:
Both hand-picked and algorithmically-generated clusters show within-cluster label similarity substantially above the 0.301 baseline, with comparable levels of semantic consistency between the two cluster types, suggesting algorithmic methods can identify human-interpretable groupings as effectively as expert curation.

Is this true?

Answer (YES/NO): NO